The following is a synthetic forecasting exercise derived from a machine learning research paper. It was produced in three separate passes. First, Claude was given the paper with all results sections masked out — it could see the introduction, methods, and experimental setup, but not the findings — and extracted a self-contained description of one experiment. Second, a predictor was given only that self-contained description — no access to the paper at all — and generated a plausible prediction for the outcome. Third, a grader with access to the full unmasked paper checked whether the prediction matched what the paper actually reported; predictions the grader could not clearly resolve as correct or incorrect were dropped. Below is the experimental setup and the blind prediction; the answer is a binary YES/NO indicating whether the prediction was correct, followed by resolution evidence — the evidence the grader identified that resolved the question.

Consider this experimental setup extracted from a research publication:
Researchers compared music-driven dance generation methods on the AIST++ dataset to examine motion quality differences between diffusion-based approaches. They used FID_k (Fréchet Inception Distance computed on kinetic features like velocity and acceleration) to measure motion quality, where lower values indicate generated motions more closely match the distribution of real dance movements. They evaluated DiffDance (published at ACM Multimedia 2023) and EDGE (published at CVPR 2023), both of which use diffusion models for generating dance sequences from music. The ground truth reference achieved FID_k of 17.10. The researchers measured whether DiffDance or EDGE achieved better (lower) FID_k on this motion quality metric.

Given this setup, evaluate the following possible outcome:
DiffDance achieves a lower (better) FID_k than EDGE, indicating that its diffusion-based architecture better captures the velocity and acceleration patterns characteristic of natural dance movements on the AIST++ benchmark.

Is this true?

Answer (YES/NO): YES